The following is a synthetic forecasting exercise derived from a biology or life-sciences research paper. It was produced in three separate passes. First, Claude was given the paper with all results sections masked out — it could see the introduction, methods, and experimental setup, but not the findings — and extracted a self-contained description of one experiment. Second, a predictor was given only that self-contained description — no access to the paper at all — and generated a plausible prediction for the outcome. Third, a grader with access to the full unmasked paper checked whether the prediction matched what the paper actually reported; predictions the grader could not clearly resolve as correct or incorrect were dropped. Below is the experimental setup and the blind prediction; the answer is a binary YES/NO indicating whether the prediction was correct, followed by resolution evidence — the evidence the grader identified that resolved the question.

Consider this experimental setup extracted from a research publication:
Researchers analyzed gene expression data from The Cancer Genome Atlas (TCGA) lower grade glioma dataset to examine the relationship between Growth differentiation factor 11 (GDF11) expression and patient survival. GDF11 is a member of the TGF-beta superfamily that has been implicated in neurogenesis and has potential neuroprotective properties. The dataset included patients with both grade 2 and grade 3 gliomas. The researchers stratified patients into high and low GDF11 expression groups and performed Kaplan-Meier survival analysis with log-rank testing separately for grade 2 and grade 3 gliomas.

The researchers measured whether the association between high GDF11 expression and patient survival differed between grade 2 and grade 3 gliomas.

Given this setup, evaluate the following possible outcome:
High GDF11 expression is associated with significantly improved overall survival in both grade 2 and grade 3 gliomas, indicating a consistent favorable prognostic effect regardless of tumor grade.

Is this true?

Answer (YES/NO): NO